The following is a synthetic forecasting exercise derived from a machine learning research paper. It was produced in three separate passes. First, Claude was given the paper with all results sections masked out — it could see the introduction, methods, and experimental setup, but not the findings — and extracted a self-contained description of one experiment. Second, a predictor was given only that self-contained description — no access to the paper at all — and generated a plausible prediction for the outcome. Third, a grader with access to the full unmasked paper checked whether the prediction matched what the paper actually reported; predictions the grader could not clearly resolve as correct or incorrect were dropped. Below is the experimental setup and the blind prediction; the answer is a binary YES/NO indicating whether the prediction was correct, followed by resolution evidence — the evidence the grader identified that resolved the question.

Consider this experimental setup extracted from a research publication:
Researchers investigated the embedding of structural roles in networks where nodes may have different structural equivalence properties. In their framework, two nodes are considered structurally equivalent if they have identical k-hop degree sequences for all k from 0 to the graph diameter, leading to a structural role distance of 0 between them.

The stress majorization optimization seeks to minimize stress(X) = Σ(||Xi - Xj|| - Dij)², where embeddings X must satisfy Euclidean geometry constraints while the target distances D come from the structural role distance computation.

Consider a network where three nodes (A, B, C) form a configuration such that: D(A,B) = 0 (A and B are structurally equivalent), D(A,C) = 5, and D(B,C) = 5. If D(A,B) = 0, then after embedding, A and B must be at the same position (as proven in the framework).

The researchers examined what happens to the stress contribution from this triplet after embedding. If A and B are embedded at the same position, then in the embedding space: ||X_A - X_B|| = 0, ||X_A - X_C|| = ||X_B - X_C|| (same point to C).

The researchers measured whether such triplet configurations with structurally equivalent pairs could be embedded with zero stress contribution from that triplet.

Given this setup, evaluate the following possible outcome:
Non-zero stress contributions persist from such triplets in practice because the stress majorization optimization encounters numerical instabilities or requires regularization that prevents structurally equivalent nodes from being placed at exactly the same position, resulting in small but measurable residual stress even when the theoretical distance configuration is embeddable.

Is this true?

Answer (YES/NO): NO